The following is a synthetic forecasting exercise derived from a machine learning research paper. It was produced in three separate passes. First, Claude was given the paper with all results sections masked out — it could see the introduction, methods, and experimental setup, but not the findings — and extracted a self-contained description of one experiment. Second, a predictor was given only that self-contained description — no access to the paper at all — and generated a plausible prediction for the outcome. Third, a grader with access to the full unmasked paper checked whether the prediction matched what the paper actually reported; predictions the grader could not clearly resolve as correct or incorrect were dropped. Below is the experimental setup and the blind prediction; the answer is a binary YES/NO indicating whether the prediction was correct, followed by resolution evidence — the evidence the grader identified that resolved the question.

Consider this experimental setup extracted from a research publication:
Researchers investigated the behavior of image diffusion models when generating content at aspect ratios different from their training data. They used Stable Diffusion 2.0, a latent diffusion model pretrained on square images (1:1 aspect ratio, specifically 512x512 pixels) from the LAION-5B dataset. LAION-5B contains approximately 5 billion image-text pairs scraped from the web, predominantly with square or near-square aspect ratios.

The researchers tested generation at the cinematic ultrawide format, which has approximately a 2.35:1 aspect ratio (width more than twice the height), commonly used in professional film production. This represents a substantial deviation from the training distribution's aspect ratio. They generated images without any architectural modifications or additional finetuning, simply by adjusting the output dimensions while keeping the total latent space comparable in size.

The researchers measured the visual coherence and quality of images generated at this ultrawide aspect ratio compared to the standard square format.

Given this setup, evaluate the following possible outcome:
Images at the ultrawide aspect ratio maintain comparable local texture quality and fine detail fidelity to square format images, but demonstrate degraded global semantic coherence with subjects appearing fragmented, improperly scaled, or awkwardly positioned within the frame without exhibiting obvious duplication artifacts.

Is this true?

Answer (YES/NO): NO